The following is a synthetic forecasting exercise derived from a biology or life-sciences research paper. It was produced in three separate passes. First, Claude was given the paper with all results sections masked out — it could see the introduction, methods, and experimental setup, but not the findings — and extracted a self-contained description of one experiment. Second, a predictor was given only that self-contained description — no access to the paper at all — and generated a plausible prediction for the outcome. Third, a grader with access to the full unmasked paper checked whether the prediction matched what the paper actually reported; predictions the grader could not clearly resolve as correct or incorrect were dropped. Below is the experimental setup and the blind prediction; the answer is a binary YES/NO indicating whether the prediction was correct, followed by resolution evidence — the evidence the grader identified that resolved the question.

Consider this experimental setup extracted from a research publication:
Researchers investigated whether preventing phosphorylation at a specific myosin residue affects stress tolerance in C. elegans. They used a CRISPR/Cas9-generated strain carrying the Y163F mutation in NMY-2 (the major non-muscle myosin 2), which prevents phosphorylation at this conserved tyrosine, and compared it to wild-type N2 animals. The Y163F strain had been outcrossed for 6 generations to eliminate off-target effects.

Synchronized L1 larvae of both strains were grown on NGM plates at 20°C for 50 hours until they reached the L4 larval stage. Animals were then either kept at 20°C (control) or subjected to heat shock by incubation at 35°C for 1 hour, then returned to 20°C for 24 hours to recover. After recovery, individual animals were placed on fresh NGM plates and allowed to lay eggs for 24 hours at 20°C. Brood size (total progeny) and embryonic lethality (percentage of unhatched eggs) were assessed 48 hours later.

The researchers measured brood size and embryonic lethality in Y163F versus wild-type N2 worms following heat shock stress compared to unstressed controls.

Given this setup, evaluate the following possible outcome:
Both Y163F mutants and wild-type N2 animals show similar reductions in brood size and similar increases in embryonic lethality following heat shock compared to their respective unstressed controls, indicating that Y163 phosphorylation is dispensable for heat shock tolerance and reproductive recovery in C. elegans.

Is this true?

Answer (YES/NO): NO